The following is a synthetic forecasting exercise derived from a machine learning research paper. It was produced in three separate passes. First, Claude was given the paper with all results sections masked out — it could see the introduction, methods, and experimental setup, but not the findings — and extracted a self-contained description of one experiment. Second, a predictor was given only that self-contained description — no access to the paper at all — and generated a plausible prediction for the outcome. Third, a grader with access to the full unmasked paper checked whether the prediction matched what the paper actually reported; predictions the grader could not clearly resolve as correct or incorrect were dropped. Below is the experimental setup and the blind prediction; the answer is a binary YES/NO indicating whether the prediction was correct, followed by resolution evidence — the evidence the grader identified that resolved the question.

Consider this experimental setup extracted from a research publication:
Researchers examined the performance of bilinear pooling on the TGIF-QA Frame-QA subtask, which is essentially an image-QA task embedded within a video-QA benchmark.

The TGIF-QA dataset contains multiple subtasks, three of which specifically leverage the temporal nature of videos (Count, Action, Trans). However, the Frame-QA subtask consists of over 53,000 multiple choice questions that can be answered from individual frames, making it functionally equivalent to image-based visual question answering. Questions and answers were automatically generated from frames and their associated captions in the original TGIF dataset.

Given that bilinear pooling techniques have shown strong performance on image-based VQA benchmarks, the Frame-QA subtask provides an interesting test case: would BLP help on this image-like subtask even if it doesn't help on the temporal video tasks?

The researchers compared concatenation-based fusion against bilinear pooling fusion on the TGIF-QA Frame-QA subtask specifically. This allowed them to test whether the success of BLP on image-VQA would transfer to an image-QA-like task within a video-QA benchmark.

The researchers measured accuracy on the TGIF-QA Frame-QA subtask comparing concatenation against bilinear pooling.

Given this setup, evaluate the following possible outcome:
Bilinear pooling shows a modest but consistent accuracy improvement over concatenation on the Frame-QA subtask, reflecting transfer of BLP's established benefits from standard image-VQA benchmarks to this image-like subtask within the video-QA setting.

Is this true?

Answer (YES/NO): NO